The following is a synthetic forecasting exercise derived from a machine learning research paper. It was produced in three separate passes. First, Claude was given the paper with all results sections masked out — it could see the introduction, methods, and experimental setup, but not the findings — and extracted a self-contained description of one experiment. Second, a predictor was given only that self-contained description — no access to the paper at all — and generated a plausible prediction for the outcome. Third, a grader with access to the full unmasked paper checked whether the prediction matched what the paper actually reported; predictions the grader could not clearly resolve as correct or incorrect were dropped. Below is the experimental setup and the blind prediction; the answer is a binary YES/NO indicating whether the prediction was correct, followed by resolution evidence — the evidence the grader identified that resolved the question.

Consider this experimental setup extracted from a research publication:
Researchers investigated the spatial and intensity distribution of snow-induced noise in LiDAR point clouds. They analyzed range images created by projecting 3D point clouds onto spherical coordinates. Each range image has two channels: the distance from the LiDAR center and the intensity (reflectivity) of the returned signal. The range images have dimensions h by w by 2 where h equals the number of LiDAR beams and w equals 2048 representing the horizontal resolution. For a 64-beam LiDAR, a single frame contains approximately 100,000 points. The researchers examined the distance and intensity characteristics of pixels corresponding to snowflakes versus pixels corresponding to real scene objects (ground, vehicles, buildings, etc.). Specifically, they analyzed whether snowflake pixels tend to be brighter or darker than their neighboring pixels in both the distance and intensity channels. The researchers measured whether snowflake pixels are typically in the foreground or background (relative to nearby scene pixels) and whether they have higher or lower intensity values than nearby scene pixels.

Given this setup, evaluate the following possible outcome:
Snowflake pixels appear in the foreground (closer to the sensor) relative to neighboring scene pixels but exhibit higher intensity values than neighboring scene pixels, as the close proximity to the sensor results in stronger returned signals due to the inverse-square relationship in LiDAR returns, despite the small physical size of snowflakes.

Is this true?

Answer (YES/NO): NO